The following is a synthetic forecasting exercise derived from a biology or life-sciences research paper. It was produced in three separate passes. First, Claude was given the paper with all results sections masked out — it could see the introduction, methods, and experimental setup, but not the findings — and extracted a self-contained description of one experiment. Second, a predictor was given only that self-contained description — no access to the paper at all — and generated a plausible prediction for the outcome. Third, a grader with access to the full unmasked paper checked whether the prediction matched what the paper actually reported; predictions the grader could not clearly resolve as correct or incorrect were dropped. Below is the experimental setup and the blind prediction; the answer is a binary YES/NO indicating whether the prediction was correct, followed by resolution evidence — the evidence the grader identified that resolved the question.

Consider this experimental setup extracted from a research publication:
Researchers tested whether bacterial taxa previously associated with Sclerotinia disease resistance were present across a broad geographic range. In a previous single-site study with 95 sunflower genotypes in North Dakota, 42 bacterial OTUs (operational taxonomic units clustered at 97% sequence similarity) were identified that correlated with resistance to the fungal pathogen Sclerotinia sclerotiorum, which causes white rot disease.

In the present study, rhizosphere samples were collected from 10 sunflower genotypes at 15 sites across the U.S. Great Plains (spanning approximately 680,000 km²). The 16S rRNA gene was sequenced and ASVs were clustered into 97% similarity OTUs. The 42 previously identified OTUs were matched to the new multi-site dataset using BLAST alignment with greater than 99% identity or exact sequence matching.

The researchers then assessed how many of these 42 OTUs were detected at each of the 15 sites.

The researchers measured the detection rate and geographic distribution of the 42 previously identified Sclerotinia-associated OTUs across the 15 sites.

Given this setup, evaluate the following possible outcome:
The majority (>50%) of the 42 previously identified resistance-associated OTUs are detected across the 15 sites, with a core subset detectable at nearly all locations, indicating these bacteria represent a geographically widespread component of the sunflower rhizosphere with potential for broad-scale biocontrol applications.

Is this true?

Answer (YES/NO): YES